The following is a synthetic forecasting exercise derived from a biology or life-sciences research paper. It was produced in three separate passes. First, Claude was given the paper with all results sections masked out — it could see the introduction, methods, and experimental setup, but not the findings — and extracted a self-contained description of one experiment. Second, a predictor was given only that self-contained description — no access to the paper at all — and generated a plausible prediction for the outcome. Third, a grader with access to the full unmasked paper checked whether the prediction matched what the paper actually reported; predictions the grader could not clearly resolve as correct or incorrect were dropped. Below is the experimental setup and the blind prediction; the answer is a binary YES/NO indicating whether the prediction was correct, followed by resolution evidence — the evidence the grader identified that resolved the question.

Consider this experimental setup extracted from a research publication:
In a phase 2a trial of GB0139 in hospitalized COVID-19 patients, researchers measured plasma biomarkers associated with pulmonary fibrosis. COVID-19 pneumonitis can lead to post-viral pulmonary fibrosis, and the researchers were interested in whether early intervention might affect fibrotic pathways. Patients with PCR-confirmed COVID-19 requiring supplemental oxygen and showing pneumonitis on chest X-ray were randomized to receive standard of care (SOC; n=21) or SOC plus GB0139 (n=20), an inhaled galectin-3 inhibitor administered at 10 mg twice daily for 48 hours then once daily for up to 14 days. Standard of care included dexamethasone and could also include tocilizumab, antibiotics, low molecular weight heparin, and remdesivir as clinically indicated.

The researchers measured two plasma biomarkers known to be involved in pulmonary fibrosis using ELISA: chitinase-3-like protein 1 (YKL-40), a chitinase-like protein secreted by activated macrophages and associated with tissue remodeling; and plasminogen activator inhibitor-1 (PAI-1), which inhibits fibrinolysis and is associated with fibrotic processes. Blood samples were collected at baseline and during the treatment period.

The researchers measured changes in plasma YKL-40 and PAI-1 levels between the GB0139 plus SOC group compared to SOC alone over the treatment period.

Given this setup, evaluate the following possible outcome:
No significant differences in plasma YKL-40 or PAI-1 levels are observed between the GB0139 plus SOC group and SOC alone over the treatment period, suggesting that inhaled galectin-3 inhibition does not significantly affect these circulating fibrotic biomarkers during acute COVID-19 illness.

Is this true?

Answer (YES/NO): NO